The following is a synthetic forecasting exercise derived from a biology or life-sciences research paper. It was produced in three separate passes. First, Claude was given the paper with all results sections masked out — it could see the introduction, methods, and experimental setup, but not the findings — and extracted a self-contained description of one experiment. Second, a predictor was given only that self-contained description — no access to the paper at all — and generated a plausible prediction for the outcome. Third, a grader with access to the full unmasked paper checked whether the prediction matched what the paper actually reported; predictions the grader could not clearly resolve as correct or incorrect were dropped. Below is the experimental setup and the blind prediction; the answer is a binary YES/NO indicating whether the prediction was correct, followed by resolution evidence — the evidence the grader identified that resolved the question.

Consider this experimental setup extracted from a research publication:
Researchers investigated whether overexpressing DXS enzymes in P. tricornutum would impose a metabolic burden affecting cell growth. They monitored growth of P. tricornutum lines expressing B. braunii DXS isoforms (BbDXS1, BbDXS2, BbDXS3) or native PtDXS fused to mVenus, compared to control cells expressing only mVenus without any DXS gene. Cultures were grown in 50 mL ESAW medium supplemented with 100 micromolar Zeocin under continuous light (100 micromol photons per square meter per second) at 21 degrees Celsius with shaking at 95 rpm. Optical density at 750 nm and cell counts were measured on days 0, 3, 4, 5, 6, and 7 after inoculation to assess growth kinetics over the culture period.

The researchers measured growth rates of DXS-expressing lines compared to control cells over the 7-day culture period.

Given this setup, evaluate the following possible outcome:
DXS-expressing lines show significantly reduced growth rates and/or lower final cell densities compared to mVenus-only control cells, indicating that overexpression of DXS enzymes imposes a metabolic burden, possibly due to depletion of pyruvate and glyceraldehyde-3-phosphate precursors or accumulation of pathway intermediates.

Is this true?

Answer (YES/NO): NO